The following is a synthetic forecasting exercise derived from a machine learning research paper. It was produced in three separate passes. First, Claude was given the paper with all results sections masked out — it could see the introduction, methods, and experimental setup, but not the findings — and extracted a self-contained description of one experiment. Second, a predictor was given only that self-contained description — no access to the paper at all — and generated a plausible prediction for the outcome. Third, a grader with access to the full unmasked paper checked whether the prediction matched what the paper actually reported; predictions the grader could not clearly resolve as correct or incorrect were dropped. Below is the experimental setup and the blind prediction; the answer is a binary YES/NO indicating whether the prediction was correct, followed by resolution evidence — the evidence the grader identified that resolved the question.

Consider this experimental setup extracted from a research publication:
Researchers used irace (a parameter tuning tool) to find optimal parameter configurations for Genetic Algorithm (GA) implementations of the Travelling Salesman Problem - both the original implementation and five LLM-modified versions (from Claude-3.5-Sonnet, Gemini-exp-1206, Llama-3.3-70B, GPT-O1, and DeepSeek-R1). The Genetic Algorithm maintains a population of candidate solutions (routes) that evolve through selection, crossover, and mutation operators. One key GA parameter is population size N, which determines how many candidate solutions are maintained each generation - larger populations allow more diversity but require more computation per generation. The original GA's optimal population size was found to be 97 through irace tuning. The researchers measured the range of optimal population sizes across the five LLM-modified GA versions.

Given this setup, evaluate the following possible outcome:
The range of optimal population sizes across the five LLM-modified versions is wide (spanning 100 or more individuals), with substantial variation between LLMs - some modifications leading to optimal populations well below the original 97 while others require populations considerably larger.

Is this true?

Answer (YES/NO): NO